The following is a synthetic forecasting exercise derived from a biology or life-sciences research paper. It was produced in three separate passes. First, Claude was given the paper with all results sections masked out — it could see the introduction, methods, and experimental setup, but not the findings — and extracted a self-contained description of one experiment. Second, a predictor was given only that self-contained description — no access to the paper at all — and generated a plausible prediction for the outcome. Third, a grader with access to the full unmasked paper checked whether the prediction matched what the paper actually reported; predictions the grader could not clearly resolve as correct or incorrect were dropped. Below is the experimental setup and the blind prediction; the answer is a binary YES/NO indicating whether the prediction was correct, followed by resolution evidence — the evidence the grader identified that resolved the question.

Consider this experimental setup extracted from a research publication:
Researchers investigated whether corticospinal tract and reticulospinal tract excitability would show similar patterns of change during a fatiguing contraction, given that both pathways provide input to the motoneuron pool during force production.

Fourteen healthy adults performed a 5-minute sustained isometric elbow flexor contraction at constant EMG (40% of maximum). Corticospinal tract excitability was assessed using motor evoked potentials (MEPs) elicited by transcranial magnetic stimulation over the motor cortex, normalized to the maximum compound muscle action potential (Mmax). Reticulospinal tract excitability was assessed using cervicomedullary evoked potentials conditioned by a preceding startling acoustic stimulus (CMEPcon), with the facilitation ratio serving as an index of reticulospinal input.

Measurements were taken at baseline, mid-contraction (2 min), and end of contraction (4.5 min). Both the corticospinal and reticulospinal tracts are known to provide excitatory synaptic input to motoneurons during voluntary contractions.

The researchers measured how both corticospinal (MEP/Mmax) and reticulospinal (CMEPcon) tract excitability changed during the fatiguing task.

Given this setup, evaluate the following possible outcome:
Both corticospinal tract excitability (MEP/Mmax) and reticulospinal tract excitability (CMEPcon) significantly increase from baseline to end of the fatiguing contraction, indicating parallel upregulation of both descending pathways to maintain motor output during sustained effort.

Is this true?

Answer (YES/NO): NO